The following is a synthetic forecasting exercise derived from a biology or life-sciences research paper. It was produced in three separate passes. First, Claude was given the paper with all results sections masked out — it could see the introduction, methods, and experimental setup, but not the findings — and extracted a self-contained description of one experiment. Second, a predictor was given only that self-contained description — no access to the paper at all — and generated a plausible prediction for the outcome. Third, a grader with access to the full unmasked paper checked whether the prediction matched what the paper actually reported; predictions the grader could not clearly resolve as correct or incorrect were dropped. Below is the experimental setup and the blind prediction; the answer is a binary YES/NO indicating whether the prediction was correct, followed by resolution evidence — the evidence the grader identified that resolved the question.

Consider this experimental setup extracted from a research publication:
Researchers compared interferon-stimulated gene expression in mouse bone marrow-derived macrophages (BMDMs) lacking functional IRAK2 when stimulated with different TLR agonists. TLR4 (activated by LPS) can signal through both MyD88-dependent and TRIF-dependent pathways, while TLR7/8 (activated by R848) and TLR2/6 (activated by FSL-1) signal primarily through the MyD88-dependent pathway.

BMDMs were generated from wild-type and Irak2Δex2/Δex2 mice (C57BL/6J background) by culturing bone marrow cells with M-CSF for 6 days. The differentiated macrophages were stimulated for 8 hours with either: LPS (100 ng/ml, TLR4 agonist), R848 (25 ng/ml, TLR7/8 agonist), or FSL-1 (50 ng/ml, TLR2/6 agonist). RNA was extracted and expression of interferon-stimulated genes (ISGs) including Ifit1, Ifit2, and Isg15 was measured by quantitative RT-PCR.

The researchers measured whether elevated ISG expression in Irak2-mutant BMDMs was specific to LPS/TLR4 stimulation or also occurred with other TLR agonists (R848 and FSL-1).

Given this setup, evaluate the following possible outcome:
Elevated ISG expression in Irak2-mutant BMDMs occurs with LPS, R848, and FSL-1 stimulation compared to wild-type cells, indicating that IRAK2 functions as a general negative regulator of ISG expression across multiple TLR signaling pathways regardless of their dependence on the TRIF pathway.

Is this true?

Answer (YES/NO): NO